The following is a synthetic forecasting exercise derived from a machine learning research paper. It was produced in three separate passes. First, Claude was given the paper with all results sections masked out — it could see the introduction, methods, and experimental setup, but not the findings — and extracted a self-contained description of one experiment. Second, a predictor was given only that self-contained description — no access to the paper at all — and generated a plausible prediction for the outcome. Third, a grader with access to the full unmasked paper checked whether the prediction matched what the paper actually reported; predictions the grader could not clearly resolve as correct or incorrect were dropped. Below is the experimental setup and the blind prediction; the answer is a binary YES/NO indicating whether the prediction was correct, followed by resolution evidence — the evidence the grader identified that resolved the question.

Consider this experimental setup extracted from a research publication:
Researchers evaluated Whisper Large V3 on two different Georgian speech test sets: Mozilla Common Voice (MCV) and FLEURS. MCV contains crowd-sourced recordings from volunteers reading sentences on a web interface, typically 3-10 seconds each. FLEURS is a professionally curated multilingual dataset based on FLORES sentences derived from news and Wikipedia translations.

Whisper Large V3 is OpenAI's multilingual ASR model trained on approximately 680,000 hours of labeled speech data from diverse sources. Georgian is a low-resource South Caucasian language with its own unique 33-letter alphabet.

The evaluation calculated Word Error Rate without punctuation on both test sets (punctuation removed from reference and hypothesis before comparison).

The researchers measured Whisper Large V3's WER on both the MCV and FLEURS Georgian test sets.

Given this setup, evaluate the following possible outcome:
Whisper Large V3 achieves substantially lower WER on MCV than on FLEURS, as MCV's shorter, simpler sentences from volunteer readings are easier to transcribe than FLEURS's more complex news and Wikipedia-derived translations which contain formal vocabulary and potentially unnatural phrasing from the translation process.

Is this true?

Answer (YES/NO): YES